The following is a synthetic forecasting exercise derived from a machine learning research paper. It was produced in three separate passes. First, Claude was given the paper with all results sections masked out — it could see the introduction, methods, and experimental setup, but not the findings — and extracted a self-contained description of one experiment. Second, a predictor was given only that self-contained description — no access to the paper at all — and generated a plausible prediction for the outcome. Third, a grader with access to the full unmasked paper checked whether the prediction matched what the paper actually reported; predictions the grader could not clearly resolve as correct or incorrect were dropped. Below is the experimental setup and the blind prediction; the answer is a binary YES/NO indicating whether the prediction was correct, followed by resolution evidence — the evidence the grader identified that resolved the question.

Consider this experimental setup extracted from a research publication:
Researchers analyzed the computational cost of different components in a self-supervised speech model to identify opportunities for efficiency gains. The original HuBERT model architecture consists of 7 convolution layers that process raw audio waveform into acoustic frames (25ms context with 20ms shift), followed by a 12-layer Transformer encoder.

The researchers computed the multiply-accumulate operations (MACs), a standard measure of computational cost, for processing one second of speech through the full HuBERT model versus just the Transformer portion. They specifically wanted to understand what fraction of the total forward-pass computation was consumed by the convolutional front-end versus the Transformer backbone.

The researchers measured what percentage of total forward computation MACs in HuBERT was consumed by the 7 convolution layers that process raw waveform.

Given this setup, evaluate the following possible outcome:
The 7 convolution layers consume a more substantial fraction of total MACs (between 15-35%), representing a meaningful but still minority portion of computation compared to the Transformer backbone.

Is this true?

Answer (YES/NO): YES